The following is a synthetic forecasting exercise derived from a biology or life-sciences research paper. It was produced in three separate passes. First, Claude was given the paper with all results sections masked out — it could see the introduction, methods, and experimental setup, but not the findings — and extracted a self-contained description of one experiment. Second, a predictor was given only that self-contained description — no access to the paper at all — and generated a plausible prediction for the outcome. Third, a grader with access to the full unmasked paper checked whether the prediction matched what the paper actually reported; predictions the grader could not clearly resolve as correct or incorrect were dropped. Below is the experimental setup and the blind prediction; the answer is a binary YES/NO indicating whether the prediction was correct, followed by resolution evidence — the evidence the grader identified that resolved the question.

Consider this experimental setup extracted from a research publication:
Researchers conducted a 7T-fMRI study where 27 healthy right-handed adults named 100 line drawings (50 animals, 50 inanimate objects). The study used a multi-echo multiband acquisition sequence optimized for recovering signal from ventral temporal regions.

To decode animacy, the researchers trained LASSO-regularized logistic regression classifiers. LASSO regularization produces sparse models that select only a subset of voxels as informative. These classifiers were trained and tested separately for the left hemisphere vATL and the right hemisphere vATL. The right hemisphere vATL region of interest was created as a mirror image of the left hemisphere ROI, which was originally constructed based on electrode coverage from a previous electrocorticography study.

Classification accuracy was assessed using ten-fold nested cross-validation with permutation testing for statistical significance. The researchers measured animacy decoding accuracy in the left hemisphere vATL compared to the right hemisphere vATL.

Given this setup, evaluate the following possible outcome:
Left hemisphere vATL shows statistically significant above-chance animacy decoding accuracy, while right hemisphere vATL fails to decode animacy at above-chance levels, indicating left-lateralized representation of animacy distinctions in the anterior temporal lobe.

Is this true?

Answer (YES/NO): NO